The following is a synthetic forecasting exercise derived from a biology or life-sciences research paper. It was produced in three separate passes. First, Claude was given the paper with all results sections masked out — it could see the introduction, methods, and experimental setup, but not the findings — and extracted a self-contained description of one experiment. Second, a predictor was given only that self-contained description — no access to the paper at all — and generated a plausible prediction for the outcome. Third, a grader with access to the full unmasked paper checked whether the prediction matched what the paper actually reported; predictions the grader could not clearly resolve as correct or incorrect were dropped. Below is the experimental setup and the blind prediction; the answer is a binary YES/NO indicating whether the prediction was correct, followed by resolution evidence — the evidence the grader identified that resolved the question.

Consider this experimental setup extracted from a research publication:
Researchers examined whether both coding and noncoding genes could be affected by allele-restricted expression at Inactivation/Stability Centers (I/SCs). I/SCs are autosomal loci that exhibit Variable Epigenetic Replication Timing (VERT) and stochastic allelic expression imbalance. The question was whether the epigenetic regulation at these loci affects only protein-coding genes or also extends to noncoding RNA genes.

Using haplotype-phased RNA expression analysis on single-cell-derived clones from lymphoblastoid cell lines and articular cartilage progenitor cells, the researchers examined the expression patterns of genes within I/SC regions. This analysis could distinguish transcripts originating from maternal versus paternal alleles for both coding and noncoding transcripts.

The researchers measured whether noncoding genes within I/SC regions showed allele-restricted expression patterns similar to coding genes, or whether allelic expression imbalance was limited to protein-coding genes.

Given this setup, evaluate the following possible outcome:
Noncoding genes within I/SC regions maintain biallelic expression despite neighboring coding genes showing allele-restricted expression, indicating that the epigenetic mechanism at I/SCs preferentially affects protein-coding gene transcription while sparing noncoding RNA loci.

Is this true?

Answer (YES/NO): NO